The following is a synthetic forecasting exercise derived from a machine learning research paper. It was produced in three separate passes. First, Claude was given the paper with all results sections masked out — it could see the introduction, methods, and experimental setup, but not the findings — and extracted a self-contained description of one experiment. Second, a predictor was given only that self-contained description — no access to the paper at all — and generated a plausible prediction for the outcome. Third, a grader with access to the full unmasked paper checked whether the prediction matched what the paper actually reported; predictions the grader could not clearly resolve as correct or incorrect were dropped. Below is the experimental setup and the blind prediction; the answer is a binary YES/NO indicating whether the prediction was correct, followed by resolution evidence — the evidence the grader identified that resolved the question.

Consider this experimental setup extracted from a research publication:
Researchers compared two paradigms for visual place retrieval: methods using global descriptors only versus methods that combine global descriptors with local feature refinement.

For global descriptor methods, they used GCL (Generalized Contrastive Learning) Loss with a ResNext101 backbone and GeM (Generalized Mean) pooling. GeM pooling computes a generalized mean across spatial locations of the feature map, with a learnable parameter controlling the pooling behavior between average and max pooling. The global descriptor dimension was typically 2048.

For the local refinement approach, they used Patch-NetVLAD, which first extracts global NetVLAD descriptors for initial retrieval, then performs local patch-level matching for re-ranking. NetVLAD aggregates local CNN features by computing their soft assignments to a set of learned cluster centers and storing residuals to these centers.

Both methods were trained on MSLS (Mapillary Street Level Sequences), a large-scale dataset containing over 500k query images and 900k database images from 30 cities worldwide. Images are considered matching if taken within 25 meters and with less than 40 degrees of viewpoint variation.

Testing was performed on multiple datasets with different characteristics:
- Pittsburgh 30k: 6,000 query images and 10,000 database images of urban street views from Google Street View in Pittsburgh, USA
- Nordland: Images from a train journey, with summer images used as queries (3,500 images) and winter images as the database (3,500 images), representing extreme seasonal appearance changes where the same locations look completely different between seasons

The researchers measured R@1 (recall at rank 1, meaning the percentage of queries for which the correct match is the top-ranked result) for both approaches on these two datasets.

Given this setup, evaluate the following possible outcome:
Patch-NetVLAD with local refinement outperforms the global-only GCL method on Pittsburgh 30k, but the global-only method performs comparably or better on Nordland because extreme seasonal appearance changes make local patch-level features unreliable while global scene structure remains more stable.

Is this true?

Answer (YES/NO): NO